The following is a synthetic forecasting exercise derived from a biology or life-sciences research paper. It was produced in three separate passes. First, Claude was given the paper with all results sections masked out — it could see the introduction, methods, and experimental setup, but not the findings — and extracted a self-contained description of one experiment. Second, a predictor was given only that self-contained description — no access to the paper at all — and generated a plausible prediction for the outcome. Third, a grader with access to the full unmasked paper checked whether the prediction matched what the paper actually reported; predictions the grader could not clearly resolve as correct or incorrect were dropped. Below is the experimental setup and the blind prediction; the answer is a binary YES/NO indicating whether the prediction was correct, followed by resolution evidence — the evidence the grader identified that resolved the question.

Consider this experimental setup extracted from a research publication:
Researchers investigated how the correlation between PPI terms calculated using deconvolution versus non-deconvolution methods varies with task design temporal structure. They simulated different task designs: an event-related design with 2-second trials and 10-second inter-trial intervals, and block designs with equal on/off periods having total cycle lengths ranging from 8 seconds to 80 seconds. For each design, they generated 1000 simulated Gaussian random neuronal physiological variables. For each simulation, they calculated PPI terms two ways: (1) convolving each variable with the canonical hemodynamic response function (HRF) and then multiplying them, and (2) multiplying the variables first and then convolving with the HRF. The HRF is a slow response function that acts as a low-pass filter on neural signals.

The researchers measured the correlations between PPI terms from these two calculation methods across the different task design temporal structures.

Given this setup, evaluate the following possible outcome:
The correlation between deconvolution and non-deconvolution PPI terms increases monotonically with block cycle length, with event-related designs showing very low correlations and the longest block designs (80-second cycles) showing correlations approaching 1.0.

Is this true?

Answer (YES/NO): YES